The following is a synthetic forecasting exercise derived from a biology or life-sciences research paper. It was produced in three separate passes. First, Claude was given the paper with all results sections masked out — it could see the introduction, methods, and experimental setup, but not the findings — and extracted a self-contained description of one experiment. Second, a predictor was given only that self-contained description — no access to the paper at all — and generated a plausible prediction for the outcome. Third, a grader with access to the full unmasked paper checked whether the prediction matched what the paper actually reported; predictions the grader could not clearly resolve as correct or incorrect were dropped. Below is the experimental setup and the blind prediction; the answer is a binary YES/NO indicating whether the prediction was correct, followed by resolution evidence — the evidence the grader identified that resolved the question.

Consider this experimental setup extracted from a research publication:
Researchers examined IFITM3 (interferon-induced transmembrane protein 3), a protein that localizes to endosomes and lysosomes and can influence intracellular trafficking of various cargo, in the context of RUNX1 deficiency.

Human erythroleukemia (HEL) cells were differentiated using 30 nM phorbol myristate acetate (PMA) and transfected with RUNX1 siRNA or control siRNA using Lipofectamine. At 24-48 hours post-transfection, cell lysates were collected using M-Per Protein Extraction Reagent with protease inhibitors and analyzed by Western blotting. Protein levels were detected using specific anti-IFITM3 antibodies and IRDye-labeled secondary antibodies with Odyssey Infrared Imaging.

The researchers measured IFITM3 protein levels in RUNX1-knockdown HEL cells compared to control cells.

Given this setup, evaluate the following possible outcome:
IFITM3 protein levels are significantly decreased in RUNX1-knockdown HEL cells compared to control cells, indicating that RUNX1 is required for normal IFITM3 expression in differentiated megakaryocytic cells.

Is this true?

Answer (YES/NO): NO